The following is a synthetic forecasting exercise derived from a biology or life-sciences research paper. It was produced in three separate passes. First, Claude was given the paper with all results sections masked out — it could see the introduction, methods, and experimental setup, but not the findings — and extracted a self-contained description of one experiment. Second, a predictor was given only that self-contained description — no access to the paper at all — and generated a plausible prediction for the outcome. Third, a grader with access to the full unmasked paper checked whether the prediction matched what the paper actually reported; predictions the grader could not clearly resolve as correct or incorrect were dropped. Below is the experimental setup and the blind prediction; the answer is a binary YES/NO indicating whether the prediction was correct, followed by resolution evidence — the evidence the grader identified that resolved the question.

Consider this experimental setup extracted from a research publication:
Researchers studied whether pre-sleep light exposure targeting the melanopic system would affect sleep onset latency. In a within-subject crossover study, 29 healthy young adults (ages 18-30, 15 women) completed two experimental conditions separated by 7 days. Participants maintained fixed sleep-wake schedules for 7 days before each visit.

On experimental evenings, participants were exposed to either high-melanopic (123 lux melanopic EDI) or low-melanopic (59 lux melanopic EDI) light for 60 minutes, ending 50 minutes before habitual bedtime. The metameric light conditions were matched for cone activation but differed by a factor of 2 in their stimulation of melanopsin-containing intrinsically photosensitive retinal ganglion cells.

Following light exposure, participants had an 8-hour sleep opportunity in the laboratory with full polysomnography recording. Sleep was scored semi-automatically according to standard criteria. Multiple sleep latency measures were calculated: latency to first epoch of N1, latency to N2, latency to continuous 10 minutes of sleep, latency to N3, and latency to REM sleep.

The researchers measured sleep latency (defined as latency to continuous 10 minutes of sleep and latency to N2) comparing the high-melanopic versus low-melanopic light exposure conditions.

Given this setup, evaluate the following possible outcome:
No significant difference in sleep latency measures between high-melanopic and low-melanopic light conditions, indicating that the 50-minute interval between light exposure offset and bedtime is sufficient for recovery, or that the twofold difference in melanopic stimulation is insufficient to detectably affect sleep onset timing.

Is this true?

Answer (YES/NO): YES